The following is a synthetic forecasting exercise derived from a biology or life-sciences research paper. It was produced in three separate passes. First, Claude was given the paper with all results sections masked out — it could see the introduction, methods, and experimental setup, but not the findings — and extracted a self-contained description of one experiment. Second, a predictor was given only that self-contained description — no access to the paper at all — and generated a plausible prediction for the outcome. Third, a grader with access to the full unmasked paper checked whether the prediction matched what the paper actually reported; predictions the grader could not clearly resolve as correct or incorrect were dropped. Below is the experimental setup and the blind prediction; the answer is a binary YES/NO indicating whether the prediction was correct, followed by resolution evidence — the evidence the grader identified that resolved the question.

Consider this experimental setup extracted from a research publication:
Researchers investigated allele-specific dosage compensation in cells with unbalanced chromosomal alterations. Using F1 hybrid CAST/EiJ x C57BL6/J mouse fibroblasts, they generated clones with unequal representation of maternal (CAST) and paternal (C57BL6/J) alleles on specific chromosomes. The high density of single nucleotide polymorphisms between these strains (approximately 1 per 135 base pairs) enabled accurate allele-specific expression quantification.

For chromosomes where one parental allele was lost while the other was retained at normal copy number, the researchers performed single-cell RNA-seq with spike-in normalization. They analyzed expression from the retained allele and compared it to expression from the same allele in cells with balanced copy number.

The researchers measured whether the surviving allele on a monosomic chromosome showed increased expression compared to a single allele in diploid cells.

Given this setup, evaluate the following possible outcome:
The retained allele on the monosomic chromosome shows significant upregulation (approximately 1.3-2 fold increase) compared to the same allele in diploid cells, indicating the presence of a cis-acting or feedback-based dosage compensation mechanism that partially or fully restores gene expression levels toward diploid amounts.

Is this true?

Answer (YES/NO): YES